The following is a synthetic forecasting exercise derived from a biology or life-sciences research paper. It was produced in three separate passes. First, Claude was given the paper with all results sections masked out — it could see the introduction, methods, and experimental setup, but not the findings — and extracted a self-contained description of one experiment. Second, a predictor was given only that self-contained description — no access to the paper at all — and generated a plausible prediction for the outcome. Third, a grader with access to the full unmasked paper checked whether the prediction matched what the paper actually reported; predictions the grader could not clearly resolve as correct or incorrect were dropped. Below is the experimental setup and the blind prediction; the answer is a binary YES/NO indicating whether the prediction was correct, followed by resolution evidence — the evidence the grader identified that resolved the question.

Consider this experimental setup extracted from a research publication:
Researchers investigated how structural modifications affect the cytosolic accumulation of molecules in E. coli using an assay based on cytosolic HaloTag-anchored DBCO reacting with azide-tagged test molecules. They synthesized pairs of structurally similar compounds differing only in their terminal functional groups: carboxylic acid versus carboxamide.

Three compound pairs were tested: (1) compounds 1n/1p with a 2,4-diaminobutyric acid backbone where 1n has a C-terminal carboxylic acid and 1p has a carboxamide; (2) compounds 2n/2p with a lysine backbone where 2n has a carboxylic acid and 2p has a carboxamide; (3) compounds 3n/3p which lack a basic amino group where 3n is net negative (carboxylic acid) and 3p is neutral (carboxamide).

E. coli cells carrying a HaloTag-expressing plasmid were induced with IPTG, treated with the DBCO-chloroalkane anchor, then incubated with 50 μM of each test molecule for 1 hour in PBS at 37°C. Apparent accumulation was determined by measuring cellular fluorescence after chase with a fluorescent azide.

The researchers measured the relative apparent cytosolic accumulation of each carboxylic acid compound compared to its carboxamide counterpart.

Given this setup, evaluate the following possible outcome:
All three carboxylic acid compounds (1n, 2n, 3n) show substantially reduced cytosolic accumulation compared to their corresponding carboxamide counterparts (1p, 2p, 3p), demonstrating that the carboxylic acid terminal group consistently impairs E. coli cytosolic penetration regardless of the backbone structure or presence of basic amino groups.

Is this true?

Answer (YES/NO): YES